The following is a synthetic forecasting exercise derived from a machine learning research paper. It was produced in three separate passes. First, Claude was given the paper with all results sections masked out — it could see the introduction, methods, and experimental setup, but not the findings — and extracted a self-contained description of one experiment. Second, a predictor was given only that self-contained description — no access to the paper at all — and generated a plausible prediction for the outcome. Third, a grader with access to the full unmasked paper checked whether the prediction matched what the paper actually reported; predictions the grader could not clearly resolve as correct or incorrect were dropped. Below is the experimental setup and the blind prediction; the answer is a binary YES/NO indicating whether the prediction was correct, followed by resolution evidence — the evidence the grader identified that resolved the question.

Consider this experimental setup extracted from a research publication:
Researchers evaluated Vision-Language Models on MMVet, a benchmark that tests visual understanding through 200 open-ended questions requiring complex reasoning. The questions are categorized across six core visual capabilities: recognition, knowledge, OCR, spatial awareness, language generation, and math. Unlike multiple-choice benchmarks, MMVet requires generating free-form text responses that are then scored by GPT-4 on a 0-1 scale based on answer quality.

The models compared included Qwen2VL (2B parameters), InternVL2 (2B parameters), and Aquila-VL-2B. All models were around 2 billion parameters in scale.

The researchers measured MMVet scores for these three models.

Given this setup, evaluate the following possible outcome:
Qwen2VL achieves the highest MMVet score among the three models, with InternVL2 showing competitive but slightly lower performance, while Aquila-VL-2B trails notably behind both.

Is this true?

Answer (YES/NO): NO